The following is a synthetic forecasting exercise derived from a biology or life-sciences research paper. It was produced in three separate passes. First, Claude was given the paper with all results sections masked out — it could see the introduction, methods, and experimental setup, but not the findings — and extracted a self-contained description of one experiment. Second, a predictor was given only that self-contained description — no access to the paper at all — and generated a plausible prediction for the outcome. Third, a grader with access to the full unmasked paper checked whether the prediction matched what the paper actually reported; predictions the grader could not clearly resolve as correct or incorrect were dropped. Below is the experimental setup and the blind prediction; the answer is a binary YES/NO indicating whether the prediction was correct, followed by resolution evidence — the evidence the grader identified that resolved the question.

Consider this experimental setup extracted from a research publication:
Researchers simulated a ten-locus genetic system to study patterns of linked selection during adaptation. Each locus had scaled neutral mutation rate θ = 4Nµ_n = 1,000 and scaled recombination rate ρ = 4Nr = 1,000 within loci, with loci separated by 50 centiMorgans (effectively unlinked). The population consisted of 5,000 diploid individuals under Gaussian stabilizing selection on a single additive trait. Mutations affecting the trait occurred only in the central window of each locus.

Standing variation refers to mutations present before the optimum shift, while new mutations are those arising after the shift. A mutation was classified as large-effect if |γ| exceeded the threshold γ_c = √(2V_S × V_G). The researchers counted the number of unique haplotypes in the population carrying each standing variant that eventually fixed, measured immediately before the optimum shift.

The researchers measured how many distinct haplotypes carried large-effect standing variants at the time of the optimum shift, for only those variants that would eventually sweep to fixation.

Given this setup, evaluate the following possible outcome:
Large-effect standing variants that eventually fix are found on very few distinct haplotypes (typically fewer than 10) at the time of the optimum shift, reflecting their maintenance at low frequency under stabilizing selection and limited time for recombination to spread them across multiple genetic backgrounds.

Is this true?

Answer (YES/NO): YES